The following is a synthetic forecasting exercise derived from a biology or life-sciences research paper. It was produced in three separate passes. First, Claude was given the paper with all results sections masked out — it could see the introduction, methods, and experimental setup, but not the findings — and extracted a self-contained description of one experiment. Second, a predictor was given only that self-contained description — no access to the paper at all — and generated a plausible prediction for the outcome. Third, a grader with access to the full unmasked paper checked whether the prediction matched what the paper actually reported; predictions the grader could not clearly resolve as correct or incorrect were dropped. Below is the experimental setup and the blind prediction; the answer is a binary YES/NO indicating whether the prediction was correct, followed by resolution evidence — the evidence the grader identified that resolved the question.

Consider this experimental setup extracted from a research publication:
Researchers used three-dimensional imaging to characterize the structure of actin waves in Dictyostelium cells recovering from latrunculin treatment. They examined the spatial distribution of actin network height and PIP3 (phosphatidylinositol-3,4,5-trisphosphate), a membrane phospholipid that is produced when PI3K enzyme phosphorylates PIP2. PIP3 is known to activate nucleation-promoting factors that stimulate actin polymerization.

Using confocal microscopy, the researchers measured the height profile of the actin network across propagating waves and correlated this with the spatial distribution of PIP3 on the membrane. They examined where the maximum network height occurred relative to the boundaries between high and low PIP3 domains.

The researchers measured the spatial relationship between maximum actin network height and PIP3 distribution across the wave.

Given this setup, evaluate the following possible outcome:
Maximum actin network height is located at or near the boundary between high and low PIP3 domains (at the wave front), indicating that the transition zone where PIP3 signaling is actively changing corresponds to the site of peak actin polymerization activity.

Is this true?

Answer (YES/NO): YES